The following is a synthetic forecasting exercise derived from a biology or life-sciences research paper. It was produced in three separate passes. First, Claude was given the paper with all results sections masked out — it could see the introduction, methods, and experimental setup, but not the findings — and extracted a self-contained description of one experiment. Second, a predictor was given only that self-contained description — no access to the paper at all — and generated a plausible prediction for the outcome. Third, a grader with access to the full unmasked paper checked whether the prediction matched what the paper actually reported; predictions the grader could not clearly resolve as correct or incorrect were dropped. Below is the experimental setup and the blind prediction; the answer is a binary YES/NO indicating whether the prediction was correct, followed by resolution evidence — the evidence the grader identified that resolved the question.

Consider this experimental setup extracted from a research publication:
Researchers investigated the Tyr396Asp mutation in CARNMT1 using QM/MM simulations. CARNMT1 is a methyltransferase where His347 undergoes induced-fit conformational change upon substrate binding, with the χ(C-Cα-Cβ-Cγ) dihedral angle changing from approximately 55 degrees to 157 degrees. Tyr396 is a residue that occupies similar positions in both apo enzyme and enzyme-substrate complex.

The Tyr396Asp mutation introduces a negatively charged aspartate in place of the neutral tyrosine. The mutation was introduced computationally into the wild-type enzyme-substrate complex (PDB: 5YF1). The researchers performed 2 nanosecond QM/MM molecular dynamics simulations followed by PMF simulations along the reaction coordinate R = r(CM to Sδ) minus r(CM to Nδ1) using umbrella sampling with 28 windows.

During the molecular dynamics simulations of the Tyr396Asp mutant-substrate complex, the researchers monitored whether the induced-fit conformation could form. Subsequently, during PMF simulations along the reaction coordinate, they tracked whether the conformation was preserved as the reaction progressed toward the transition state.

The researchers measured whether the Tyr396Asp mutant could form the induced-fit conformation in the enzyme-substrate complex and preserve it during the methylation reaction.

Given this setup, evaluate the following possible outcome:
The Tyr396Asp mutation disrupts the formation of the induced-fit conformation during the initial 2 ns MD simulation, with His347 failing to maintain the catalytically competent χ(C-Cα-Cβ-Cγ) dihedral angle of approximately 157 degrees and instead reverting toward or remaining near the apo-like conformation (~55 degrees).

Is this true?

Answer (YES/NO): NO